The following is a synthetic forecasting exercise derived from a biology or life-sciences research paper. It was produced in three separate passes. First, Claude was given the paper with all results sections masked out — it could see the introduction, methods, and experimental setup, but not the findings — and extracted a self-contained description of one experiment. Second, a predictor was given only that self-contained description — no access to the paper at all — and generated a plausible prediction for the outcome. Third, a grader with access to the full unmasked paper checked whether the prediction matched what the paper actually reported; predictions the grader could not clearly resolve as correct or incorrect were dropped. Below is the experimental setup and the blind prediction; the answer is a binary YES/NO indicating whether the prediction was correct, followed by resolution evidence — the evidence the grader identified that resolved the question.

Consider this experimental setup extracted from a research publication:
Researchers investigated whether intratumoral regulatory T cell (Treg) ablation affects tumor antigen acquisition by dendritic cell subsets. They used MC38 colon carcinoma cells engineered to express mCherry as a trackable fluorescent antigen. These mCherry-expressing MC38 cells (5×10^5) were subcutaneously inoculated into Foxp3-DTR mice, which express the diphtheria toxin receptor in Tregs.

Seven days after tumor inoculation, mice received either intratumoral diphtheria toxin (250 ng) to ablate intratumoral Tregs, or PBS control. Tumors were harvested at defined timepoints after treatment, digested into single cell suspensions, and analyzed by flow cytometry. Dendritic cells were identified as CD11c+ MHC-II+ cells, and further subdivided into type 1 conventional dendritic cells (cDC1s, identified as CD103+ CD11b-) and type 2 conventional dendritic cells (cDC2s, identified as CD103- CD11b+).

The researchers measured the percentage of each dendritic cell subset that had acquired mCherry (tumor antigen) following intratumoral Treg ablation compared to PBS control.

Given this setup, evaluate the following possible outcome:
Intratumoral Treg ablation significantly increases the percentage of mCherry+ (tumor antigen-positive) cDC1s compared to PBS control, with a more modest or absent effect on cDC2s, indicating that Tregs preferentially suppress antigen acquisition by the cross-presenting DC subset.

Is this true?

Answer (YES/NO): NO